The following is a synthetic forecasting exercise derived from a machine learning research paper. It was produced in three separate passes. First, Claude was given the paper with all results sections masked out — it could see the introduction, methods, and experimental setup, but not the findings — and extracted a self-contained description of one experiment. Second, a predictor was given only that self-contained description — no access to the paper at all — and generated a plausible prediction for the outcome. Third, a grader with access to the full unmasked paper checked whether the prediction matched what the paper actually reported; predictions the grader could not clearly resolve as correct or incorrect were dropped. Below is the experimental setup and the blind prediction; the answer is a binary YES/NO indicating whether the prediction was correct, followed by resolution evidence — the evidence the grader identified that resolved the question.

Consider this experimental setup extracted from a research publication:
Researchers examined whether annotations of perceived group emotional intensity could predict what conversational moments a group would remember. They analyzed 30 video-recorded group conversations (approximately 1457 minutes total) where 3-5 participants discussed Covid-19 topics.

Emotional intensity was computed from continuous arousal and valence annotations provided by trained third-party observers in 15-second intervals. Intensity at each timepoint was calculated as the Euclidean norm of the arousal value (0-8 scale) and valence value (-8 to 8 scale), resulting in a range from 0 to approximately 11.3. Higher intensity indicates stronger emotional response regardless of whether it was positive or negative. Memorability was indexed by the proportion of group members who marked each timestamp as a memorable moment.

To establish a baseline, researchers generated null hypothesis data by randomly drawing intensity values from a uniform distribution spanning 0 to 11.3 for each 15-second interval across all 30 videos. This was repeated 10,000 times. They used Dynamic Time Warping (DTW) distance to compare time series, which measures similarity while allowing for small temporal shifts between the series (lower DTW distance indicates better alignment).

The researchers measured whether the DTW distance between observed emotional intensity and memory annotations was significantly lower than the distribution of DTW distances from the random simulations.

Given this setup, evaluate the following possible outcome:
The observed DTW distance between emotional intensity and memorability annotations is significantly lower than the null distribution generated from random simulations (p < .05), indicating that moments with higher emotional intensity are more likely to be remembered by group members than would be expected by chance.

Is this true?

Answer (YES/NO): YES